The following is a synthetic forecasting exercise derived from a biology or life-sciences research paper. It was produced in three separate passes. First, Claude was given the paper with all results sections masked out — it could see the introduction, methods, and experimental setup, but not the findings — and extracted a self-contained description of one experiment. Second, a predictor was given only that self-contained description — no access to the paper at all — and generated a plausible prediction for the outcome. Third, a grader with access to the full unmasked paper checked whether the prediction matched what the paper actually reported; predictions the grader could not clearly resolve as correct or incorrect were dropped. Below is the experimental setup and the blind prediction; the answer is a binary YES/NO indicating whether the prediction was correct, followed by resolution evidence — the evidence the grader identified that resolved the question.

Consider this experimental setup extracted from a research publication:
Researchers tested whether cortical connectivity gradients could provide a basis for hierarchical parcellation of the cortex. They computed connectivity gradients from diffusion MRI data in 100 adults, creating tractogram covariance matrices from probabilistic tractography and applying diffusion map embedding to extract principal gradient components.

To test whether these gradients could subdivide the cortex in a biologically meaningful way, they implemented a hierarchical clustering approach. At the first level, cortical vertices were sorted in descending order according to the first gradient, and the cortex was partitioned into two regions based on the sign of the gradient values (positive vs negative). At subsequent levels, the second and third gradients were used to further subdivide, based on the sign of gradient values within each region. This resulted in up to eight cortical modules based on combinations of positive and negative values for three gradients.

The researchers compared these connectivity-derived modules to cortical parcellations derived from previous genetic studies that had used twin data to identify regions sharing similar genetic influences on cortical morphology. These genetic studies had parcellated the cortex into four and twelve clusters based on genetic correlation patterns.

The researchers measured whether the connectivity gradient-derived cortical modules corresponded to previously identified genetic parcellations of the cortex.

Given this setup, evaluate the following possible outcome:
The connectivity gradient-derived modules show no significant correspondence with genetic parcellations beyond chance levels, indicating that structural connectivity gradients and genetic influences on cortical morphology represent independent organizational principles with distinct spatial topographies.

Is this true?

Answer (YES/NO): NO